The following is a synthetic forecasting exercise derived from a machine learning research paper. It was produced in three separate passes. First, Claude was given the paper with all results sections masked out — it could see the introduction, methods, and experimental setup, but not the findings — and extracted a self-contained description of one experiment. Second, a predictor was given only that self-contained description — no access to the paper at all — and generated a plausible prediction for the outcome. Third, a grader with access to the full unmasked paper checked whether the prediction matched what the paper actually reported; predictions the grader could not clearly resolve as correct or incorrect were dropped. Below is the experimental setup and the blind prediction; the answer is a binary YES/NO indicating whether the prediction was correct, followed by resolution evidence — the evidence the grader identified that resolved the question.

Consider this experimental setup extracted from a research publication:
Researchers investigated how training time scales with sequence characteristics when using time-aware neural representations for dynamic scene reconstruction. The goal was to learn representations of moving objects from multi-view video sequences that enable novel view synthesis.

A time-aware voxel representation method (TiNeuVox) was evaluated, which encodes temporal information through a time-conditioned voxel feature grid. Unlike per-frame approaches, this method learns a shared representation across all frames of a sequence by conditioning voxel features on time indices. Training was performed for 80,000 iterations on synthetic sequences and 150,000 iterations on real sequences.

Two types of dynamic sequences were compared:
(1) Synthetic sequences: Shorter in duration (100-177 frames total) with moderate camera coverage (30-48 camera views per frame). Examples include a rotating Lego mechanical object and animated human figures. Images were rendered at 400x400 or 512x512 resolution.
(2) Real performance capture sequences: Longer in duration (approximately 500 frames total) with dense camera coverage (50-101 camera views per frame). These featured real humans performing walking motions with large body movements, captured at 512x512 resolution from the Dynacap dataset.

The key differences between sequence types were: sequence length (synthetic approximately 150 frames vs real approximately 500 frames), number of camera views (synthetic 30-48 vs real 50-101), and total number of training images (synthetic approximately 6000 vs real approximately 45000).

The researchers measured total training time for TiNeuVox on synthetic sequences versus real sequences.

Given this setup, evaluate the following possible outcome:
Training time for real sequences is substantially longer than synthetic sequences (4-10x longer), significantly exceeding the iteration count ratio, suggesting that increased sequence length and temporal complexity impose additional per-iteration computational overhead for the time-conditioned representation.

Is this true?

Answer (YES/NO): NO